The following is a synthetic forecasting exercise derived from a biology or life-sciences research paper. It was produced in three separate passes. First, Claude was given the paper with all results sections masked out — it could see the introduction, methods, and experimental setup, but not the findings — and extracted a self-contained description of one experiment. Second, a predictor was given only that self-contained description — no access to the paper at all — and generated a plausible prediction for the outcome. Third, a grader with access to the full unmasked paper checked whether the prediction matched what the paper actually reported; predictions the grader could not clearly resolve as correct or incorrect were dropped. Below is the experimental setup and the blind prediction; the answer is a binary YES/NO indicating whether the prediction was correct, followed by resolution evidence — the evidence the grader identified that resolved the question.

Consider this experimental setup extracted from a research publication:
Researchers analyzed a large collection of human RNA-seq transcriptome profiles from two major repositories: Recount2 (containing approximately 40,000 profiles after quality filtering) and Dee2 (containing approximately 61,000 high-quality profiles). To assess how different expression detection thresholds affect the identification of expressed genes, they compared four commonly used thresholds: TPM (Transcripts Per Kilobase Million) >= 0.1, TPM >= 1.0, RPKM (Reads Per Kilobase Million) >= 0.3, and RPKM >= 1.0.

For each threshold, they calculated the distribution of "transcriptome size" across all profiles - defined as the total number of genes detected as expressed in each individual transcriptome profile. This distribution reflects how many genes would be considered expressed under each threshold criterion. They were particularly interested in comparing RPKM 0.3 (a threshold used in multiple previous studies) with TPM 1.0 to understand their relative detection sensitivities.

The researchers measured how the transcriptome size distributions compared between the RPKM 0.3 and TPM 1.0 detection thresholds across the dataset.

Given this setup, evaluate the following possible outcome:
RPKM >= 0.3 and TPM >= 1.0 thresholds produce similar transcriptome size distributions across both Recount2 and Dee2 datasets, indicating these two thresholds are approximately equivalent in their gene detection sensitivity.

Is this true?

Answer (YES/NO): YES